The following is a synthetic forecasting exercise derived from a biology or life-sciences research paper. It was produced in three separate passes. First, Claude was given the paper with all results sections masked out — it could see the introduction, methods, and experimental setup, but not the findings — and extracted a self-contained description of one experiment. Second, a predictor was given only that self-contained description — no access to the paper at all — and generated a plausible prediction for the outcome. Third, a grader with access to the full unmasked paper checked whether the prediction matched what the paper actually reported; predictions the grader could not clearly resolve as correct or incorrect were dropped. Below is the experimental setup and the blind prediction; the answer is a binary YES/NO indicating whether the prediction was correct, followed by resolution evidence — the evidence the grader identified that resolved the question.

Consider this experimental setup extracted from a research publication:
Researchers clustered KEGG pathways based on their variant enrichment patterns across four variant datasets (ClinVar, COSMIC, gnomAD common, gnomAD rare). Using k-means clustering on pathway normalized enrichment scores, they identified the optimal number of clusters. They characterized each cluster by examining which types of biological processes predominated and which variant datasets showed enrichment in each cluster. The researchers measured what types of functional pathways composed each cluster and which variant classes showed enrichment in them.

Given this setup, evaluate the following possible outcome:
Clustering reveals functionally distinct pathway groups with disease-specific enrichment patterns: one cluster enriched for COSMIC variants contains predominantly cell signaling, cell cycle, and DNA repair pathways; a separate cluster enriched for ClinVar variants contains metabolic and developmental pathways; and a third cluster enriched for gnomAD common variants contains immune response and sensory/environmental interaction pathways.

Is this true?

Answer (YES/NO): NO